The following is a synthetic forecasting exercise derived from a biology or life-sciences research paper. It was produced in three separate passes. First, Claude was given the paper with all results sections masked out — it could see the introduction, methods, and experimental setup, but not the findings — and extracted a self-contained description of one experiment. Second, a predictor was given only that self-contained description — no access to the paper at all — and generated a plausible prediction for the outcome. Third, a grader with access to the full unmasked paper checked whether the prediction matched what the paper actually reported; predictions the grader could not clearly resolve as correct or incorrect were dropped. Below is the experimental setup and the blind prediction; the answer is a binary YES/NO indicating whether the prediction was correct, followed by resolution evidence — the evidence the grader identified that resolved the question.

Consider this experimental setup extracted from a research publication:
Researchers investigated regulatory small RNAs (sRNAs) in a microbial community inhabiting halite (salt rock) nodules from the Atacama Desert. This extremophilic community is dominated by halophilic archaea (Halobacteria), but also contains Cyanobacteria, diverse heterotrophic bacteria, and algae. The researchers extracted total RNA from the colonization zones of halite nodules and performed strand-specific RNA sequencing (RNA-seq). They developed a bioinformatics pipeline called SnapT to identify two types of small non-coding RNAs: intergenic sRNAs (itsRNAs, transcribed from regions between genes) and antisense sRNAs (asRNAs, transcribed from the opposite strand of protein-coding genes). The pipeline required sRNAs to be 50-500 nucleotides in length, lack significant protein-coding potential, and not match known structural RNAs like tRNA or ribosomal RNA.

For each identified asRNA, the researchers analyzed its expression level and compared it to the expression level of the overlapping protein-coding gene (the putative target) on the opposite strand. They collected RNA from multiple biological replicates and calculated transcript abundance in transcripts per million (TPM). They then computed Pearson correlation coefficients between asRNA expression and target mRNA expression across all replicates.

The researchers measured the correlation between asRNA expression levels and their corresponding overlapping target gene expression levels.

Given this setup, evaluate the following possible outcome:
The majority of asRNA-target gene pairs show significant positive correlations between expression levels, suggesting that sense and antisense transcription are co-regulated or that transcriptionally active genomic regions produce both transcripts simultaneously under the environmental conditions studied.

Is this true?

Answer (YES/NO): NO